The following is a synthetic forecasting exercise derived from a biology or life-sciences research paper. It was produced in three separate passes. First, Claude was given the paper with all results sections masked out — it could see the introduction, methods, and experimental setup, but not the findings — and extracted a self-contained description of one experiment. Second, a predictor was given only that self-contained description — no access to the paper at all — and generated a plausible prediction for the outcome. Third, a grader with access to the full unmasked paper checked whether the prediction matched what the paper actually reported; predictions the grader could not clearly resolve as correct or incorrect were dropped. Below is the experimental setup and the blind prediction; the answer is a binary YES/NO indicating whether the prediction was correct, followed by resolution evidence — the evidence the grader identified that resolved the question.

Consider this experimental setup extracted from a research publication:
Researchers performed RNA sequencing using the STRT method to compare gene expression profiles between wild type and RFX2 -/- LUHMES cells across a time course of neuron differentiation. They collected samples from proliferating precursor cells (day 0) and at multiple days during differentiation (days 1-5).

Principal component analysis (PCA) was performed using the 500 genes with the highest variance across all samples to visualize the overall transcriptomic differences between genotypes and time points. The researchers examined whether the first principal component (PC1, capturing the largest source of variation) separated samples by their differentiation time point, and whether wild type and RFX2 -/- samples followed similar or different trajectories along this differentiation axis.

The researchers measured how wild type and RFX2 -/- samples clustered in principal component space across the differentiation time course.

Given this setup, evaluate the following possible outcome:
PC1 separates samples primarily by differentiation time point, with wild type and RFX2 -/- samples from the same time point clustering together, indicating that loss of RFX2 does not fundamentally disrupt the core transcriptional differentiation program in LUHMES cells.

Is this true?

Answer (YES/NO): NO